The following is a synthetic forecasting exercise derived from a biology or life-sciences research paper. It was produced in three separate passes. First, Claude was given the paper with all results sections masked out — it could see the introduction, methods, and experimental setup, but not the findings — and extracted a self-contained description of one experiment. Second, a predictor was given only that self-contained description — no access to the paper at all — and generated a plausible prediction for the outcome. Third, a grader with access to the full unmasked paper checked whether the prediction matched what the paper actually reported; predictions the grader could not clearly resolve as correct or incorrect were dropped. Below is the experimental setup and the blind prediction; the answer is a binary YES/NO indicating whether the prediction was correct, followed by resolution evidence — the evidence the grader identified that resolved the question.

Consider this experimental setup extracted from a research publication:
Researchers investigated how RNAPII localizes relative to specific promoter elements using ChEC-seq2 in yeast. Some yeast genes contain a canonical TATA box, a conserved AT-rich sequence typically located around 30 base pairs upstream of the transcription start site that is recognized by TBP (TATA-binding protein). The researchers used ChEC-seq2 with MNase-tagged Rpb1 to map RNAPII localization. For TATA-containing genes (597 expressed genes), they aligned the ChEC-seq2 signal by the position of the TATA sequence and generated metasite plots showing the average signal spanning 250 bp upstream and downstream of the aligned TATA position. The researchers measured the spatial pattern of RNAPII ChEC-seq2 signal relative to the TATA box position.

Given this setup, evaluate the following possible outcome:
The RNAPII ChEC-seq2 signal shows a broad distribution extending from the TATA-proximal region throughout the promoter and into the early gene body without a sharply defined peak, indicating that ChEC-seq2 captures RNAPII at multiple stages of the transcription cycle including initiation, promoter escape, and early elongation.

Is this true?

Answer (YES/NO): NO